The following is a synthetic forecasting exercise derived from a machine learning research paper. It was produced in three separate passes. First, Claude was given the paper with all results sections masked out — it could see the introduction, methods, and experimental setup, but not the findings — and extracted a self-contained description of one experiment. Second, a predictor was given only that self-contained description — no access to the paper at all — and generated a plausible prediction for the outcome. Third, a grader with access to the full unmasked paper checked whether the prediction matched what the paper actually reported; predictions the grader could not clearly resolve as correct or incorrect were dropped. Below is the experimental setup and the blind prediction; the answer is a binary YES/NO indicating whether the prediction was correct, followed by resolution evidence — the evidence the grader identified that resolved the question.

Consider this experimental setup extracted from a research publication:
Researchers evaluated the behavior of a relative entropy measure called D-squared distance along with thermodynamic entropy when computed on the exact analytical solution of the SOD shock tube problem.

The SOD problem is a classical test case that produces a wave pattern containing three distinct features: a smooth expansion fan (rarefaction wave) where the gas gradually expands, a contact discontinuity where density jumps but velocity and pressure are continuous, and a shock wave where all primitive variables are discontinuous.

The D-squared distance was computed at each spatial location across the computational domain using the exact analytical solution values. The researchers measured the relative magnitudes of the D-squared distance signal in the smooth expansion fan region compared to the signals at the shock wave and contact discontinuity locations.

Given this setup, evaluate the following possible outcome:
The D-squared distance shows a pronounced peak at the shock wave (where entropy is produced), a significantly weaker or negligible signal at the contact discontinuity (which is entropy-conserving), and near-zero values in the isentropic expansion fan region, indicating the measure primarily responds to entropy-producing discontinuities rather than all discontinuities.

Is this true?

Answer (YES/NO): NO